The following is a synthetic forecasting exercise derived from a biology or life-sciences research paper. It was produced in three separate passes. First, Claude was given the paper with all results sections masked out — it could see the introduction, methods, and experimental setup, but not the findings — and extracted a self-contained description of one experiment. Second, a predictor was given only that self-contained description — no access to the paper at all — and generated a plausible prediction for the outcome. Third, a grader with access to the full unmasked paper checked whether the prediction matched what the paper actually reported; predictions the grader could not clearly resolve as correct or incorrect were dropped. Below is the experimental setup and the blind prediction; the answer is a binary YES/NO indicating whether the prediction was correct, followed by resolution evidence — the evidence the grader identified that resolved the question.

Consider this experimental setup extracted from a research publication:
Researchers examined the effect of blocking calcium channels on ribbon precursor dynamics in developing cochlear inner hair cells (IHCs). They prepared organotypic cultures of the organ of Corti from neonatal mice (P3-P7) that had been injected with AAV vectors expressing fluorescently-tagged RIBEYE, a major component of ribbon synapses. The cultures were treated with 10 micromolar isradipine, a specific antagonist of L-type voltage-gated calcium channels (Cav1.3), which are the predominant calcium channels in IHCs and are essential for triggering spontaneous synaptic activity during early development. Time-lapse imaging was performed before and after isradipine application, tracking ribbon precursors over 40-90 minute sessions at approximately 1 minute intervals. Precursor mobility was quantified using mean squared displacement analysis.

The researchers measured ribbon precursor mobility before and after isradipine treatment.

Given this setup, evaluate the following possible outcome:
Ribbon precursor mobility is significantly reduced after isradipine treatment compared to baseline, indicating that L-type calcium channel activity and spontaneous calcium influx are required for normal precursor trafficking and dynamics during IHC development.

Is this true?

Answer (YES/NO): YES